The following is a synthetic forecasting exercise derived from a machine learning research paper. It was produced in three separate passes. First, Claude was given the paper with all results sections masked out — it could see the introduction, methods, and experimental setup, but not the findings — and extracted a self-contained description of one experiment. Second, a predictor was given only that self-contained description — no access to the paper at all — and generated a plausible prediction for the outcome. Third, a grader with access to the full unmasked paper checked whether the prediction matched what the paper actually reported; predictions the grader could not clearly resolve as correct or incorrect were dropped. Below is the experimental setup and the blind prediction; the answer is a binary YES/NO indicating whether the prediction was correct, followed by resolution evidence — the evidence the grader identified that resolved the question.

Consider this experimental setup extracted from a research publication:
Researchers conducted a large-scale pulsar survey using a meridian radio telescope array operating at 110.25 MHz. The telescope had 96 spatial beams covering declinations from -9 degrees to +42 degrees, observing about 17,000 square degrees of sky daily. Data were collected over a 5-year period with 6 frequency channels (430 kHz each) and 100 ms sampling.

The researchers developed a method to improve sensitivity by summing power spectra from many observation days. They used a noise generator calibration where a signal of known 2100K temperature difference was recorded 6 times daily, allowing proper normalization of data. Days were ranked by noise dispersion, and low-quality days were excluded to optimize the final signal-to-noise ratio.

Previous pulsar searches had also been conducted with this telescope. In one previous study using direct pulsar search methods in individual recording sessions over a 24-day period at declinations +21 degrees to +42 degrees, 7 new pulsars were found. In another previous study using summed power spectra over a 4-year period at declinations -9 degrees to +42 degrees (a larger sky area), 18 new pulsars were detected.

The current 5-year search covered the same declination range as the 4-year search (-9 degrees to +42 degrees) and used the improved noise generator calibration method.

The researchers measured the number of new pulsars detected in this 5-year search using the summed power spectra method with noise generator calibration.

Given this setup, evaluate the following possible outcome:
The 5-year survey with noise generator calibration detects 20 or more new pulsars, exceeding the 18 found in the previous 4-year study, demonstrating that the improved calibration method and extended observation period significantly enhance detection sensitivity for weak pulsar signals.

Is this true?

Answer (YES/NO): NO